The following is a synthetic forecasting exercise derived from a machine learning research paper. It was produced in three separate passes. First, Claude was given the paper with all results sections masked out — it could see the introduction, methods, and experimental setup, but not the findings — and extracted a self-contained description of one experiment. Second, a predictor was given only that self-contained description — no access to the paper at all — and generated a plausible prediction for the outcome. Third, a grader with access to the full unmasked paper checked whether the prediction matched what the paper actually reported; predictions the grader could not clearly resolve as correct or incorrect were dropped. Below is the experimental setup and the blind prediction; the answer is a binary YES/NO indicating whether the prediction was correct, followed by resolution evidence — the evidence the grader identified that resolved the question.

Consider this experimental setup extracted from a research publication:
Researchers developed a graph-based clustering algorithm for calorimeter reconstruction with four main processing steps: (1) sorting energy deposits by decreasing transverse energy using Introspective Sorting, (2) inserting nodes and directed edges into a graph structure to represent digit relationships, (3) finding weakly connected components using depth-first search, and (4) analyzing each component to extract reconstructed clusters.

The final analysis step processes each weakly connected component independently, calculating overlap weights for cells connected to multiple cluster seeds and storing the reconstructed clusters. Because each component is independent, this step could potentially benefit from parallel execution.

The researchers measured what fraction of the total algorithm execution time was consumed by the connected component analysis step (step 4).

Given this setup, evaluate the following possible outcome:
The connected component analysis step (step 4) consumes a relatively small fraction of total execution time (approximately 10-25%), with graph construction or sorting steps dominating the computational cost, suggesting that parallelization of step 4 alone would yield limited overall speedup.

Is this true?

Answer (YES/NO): NO